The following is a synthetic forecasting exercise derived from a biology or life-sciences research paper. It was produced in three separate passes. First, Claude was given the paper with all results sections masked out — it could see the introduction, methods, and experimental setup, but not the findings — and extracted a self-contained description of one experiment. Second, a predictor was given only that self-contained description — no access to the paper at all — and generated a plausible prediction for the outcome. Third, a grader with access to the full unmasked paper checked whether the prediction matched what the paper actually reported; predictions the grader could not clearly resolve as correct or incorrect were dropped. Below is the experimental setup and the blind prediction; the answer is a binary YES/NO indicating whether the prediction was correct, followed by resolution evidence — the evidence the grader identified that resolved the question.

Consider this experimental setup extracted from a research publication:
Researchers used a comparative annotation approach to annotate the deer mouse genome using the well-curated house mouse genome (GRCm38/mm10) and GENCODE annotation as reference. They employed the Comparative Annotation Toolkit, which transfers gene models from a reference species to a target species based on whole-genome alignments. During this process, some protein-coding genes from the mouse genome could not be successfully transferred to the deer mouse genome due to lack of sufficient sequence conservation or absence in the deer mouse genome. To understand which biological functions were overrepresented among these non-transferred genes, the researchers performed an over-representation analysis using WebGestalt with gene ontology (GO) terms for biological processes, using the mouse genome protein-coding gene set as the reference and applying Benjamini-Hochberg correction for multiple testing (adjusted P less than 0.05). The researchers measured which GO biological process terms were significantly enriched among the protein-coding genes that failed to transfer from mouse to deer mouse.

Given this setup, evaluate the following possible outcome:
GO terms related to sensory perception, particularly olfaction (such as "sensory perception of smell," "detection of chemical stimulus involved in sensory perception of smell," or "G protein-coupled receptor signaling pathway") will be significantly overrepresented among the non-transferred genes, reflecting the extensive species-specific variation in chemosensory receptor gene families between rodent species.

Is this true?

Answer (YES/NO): YES